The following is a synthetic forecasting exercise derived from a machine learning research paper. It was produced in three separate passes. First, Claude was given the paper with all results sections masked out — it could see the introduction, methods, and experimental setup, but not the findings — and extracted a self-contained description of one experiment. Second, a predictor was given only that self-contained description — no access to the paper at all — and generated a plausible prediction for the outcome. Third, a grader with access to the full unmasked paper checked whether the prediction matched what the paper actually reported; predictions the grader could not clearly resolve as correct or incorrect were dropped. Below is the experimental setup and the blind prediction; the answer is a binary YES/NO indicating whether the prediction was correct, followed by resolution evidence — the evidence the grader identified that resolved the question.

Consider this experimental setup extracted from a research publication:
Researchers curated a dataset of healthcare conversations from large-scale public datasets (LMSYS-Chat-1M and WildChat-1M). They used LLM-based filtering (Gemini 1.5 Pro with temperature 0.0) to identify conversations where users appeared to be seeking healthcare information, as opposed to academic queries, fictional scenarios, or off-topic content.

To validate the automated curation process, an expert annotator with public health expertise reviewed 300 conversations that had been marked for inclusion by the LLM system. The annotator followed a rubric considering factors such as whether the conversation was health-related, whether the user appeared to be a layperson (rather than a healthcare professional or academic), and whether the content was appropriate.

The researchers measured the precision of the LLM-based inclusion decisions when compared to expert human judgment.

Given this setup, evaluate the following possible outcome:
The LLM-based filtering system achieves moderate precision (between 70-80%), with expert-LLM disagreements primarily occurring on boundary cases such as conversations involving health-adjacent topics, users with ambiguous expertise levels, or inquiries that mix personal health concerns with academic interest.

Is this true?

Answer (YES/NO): NO